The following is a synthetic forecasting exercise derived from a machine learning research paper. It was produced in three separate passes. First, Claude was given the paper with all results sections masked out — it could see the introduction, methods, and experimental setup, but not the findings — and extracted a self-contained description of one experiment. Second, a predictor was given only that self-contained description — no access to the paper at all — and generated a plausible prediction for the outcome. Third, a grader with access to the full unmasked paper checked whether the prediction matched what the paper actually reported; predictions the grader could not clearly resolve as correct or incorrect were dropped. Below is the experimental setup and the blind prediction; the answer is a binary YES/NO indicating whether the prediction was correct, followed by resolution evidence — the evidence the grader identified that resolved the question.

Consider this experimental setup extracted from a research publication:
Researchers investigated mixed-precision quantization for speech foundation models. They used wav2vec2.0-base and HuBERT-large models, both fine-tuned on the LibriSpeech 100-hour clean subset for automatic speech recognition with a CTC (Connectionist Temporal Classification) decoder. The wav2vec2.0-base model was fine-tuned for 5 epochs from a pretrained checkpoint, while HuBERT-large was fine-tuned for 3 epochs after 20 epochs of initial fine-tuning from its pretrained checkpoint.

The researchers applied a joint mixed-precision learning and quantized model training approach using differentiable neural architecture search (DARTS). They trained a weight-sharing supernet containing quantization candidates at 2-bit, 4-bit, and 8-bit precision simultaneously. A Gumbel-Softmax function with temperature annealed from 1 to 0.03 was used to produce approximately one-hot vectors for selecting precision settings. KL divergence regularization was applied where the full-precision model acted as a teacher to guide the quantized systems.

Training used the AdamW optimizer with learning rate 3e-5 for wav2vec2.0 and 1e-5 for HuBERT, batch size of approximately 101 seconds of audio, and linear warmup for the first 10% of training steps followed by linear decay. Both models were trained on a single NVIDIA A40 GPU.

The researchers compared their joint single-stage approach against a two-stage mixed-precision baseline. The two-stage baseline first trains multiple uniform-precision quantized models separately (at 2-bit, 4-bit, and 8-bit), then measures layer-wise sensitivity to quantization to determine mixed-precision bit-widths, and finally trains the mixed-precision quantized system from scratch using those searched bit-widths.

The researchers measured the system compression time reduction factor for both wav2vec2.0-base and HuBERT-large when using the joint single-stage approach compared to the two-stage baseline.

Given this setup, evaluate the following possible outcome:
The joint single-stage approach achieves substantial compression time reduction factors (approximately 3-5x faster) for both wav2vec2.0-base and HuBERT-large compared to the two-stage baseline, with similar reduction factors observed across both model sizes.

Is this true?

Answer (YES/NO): NO